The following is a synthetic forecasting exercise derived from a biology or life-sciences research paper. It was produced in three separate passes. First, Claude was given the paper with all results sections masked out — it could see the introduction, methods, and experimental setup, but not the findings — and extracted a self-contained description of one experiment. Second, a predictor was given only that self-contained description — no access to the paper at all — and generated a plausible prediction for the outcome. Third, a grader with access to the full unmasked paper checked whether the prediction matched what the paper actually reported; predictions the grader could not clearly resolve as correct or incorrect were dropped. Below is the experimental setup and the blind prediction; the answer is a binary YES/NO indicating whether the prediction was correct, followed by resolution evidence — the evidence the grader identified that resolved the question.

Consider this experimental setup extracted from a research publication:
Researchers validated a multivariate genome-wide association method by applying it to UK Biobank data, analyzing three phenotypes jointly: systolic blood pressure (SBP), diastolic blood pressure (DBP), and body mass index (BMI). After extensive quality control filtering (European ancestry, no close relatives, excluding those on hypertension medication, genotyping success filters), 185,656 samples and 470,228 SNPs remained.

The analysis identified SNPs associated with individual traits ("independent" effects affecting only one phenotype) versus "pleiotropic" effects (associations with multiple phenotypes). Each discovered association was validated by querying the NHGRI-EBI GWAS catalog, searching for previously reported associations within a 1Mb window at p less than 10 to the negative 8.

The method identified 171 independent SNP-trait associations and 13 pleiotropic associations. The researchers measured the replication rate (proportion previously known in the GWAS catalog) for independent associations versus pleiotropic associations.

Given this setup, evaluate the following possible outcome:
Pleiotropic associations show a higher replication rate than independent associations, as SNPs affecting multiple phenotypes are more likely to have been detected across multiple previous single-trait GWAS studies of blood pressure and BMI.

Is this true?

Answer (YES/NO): YES